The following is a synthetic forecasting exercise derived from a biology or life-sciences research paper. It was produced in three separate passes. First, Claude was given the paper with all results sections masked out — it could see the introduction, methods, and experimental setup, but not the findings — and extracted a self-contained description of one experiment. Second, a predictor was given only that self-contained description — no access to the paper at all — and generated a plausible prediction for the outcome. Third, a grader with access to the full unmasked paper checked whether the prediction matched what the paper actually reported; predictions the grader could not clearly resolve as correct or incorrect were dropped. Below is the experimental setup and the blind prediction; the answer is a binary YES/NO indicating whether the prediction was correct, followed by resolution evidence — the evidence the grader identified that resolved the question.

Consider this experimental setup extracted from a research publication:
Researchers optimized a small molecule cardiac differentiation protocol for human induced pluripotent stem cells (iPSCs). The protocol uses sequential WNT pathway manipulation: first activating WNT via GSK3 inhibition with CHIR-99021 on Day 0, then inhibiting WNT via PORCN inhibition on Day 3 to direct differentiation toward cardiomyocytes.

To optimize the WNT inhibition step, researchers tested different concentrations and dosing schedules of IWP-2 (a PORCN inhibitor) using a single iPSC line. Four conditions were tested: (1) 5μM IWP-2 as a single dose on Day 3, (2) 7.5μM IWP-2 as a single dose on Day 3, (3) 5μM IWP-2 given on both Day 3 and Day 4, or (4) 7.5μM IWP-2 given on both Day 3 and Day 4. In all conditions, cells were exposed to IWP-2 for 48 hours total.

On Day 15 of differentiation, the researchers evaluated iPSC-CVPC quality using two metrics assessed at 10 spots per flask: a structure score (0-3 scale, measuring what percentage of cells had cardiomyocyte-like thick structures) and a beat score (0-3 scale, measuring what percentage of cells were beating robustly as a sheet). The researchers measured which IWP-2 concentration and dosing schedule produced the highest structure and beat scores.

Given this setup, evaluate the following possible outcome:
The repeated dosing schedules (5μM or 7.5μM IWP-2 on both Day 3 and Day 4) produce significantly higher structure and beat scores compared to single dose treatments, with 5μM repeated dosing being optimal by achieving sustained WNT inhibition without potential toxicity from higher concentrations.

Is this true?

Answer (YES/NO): NO